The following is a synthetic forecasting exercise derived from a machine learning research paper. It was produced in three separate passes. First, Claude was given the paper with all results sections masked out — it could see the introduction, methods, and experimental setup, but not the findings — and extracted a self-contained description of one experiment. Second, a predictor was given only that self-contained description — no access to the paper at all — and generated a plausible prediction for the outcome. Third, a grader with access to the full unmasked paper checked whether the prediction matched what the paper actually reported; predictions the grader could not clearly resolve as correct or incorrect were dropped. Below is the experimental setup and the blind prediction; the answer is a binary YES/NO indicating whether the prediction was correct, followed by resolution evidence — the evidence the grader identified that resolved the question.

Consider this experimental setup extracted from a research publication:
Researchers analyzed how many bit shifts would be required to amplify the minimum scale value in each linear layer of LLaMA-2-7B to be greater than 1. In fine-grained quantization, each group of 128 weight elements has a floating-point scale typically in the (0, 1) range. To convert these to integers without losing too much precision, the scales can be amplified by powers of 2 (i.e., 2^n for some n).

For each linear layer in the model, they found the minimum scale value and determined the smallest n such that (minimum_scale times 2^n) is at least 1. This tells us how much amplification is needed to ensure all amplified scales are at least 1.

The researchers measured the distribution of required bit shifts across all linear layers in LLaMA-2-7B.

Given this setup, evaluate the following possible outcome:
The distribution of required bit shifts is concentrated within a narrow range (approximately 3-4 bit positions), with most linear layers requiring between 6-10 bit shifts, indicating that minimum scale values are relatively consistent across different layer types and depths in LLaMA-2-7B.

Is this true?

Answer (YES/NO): NO